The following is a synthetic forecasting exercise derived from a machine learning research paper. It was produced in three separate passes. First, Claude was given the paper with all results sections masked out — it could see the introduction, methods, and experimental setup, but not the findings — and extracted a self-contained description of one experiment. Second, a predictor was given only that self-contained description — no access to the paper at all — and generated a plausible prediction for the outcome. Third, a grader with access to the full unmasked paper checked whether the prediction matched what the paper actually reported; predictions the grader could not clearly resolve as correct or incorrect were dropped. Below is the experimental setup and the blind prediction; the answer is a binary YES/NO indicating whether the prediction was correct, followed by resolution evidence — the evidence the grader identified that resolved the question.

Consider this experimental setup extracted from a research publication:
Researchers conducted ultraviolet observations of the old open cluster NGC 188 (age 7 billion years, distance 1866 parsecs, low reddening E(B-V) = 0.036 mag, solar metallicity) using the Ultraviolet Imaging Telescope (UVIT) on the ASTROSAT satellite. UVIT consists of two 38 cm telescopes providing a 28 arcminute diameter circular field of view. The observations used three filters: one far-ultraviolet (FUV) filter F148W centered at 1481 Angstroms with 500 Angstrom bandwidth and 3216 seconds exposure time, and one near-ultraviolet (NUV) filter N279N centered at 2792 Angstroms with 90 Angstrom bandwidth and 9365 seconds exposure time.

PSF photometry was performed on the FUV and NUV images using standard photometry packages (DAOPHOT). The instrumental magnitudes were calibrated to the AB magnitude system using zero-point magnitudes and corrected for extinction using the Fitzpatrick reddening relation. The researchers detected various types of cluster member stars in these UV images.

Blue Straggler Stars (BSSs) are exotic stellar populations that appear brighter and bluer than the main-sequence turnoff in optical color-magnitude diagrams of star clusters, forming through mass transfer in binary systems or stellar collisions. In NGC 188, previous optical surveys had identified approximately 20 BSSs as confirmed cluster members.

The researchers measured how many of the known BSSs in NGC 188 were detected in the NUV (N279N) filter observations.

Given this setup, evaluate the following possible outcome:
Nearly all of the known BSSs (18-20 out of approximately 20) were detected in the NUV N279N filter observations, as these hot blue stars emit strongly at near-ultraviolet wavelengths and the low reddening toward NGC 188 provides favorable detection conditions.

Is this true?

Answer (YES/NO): NO